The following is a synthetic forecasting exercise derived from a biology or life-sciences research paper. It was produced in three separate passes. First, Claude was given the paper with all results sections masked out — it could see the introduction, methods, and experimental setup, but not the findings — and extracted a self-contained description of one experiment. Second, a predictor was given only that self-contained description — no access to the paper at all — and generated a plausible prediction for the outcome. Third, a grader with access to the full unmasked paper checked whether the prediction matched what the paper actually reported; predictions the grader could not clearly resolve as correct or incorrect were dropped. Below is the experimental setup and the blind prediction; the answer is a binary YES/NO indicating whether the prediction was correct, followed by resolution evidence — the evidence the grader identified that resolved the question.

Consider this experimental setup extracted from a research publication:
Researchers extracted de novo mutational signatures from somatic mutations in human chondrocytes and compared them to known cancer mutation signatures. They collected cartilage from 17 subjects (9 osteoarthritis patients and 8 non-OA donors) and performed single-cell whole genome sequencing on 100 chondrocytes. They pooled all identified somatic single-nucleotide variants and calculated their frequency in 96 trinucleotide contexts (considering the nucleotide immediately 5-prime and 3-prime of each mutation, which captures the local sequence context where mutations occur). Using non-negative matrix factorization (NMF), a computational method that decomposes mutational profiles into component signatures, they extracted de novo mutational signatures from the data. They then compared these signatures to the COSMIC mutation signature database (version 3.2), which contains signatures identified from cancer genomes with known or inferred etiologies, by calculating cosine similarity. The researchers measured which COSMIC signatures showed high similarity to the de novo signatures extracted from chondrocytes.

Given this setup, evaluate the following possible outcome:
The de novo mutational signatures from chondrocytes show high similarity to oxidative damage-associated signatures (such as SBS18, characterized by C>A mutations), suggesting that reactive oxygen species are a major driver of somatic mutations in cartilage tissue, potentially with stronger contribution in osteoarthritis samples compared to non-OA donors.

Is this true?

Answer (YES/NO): NO